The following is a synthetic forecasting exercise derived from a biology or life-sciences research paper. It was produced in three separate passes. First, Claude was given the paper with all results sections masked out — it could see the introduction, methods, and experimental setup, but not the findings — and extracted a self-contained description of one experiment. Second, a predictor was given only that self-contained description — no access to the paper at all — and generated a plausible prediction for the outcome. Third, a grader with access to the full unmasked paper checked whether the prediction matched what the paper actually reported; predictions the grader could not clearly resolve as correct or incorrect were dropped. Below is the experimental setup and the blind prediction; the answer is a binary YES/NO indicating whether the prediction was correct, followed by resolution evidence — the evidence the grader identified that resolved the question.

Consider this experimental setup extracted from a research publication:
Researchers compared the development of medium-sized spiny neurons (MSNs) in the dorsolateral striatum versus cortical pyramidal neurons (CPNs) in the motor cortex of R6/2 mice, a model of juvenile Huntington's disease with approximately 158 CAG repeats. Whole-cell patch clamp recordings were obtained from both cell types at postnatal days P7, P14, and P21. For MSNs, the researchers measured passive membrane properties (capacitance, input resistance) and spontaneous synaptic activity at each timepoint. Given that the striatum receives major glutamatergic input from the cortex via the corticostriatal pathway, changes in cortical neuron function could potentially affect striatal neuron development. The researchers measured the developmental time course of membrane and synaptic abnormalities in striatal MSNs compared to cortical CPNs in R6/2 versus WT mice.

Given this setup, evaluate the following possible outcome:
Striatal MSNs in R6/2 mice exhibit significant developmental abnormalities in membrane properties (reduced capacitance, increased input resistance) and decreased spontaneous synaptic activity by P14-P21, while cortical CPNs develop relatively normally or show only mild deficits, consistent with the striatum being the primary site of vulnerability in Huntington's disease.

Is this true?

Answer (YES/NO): NO